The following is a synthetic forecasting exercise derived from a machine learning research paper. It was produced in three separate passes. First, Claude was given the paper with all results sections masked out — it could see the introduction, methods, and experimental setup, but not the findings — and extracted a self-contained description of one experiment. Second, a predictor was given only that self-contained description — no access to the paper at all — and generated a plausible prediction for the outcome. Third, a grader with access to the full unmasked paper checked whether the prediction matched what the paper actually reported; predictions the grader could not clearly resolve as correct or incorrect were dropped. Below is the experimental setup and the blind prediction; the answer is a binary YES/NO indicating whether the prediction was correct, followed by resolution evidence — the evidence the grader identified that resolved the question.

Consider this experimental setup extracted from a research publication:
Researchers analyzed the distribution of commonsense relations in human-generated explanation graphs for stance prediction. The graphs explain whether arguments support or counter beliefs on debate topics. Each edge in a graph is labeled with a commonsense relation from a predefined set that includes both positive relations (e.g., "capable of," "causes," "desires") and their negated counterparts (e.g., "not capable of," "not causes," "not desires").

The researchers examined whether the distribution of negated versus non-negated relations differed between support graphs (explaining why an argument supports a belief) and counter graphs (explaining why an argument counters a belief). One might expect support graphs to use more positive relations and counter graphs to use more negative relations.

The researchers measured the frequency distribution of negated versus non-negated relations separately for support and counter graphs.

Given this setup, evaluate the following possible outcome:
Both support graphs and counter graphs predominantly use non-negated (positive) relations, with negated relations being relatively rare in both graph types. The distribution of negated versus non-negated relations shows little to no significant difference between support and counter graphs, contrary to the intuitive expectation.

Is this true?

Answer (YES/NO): YES